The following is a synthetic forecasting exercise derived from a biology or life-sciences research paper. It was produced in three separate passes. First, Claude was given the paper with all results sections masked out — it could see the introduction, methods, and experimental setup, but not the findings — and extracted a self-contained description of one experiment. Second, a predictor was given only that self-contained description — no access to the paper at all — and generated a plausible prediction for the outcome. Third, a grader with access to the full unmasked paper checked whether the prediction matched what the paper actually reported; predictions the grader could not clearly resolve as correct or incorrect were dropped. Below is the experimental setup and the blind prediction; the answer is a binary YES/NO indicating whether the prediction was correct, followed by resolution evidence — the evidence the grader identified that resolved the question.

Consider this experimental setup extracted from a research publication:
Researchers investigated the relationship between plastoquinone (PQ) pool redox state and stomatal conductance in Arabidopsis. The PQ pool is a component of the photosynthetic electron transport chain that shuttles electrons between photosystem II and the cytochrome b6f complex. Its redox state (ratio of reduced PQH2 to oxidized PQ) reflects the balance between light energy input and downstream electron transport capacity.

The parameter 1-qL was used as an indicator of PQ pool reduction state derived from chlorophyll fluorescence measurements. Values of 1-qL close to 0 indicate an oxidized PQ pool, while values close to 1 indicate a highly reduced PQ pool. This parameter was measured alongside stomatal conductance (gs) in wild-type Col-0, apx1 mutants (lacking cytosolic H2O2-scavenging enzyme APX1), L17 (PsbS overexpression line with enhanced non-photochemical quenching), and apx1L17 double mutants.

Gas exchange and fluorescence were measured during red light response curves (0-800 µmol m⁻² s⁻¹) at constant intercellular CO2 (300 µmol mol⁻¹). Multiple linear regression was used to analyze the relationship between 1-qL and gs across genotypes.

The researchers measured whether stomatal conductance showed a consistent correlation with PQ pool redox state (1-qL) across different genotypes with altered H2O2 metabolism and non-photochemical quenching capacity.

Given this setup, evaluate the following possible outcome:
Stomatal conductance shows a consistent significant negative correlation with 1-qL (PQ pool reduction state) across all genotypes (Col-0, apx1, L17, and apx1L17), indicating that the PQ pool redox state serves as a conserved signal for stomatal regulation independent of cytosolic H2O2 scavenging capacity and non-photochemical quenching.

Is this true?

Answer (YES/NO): NO